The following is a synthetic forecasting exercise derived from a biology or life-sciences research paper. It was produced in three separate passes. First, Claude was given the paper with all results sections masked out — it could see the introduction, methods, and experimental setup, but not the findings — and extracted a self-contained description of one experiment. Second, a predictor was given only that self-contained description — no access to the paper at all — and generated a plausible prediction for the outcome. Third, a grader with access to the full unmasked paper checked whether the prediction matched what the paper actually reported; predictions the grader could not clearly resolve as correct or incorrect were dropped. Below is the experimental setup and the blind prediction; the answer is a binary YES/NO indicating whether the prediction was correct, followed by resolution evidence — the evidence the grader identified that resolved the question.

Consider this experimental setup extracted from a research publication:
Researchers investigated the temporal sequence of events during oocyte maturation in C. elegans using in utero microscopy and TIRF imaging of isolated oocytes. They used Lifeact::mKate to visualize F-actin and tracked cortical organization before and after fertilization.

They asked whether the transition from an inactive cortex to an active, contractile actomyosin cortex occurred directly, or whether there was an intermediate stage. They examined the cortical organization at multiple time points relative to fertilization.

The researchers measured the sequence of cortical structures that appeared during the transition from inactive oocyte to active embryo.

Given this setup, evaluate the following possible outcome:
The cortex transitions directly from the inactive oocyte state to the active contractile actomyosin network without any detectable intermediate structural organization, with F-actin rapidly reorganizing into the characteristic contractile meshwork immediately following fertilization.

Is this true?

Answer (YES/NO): NO